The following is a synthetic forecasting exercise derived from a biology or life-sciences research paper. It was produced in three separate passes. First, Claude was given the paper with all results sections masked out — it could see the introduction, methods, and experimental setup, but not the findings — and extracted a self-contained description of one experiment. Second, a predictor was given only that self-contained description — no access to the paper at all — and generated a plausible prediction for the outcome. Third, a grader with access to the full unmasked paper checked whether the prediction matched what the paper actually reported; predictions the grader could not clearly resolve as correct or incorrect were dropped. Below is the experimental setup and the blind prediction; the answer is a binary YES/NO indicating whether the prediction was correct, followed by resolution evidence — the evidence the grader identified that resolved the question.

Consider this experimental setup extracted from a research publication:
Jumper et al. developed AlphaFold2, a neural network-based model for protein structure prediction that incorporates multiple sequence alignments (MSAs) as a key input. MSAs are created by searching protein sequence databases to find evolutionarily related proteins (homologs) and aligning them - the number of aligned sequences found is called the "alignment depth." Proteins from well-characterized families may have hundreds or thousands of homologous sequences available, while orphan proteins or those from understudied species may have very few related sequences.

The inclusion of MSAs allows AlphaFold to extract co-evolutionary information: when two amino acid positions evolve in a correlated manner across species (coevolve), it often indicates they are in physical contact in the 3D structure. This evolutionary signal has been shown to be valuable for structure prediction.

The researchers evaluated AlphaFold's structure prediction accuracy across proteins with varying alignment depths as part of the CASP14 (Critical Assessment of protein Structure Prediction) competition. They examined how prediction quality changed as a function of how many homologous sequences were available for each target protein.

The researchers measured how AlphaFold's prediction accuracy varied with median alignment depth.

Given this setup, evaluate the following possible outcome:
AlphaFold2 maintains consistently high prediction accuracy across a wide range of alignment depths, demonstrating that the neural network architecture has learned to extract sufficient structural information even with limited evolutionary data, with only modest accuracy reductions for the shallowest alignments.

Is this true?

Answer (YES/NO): NO